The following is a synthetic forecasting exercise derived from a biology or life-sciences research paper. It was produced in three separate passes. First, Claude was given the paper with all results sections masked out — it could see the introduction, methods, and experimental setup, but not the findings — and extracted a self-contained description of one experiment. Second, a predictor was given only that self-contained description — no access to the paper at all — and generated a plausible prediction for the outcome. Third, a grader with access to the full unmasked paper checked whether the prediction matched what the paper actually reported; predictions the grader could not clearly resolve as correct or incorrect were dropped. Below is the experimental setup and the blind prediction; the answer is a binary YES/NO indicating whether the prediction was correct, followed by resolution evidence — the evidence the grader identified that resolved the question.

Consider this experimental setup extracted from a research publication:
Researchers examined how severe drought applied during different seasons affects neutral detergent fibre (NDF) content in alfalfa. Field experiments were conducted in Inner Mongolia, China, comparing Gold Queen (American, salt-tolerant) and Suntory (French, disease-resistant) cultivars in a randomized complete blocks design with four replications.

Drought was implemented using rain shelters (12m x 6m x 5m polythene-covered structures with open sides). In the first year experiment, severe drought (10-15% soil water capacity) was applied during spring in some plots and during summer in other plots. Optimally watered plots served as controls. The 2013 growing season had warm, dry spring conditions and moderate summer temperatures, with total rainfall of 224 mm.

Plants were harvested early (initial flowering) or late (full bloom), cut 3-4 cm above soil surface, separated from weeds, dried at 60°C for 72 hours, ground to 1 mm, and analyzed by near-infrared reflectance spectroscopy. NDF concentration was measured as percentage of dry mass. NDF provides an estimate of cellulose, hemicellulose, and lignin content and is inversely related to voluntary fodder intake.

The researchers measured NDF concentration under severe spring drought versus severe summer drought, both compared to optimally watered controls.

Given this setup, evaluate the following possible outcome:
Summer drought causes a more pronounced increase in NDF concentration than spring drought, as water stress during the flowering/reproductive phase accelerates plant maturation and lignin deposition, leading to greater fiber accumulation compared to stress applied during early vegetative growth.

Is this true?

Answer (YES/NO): NO